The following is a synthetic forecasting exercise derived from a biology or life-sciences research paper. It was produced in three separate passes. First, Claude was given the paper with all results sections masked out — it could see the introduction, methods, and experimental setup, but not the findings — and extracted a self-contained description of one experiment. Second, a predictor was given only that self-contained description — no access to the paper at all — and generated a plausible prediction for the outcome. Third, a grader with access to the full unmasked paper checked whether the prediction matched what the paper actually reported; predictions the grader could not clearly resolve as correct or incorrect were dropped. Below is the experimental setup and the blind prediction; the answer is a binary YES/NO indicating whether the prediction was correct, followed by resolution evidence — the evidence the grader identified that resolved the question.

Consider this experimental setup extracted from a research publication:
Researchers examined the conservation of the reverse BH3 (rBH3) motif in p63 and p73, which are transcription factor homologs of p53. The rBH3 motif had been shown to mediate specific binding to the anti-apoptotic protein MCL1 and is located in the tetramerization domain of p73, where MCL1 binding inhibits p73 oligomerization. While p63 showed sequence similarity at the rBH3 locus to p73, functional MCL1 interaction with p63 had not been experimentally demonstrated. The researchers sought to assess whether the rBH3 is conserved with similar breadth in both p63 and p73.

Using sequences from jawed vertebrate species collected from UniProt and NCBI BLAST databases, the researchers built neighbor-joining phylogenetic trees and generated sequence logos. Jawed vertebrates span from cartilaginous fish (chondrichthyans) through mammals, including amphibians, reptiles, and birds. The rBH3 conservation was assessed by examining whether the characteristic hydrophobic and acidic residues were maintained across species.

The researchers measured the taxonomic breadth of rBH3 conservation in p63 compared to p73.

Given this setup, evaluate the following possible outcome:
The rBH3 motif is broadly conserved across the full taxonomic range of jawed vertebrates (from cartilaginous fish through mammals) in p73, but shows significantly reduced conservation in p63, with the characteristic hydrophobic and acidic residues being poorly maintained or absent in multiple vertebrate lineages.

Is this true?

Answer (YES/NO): NO